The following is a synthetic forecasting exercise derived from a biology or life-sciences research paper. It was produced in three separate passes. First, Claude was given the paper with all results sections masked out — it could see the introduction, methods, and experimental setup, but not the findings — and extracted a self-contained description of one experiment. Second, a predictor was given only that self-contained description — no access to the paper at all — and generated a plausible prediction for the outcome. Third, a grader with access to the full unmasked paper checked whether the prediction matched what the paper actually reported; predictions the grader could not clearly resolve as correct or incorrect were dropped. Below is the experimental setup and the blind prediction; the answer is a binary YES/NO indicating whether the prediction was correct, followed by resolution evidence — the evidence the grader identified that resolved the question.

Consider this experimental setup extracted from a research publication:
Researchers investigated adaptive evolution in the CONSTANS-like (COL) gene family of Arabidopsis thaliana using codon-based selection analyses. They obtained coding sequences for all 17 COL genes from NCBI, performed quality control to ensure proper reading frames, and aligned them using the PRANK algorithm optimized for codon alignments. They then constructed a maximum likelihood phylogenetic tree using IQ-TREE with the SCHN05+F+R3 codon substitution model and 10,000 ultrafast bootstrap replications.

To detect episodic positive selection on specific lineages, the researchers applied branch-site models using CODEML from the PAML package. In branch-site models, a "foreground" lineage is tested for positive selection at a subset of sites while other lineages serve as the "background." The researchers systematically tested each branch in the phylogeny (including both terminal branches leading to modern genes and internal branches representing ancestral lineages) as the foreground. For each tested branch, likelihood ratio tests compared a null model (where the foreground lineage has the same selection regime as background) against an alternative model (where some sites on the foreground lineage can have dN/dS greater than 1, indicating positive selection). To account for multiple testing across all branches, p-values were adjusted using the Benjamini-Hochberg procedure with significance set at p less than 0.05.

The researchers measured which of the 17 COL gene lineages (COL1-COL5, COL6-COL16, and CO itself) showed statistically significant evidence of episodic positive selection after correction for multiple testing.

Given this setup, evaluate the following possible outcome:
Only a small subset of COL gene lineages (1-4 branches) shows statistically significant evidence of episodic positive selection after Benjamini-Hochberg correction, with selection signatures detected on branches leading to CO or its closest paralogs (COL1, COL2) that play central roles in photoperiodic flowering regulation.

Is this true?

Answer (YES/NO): NO